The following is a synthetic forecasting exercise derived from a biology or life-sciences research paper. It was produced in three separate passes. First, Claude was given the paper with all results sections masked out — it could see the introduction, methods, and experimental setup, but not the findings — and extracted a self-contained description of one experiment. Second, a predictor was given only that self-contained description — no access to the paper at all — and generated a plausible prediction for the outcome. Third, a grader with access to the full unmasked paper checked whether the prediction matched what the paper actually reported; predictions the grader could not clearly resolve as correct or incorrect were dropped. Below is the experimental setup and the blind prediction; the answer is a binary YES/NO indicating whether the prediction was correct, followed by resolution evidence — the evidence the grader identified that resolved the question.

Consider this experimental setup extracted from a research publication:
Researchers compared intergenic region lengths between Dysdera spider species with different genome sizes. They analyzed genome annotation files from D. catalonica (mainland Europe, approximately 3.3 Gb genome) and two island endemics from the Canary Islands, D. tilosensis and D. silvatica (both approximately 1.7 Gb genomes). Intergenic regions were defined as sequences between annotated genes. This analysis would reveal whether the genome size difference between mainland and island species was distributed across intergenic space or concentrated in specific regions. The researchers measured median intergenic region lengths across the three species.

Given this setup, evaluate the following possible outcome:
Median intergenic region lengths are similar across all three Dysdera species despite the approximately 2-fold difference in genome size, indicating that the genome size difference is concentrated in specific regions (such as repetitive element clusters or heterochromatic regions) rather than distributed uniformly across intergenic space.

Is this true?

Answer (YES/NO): NO